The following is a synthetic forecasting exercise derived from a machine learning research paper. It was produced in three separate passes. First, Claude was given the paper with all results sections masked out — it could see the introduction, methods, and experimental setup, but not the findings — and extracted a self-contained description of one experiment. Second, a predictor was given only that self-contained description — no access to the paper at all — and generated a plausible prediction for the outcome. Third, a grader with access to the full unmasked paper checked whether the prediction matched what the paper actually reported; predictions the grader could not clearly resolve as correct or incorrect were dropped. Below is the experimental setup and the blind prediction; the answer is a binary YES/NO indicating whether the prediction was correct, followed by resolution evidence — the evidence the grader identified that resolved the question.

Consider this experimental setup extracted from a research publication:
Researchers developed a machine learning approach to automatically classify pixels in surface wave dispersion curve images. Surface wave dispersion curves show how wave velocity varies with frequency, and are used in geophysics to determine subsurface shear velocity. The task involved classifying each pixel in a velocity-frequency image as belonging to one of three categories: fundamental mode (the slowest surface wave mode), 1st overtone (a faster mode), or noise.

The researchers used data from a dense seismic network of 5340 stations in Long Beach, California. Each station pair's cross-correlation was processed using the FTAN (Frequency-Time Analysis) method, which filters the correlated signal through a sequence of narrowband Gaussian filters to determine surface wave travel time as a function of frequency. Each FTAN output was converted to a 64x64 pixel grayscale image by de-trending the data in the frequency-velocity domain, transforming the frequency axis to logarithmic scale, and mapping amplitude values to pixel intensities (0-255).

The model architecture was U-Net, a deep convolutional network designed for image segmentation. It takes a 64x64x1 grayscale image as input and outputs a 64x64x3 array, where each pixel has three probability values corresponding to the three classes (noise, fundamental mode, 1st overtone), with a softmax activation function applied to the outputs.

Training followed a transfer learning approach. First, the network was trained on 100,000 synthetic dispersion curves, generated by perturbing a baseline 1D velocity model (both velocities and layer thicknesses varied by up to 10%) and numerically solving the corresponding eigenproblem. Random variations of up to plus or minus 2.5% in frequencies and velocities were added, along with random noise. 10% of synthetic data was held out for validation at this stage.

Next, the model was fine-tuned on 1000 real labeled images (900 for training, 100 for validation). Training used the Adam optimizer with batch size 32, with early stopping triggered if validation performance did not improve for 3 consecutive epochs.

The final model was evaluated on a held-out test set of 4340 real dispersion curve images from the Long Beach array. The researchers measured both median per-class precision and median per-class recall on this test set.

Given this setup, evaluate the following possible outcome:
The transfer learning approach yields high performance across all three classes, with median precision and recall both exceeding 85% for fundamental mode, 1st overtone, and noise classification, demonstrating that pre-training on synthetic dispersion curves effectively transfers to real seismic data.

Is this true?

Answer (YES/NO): YES